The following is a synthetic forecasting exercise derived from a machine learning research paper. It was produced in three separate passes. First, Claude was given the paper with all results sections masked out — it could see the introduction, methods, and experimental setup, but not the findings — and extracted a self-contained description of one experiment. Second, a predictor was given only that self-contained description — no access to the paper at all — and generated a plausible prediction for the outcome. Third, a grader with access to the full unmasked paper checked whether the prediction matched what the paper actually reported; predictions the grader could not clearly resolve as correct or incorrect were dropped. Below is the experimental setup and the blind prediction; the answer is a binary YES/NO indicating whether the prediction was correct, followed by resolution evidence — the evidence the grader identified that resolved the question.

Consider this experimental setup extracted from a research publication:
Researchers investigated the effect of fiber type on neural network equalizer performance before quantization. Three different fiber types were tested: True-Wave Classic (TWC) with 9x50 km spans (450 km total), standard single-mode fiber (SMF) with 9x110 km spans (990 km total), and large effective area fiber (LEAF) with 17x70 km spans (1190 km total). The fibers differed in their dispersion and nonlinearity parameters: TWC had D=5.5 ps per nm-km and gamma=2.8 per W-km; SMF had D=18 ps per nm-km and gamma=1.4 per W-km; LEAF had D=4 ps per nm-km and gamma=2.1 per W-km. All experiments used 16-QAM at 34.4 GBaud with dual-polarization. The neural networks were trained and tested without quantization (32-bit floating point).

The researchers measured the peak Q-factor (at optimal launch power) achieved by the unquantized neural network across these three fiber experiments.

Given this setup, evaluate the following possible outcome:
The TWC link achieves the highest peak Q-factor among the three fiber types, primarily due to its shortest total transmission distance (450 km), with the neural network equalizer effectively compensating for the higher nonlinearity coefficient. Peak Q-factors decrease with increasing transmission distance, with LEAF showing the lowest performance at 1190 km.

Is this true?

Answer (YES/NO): NO